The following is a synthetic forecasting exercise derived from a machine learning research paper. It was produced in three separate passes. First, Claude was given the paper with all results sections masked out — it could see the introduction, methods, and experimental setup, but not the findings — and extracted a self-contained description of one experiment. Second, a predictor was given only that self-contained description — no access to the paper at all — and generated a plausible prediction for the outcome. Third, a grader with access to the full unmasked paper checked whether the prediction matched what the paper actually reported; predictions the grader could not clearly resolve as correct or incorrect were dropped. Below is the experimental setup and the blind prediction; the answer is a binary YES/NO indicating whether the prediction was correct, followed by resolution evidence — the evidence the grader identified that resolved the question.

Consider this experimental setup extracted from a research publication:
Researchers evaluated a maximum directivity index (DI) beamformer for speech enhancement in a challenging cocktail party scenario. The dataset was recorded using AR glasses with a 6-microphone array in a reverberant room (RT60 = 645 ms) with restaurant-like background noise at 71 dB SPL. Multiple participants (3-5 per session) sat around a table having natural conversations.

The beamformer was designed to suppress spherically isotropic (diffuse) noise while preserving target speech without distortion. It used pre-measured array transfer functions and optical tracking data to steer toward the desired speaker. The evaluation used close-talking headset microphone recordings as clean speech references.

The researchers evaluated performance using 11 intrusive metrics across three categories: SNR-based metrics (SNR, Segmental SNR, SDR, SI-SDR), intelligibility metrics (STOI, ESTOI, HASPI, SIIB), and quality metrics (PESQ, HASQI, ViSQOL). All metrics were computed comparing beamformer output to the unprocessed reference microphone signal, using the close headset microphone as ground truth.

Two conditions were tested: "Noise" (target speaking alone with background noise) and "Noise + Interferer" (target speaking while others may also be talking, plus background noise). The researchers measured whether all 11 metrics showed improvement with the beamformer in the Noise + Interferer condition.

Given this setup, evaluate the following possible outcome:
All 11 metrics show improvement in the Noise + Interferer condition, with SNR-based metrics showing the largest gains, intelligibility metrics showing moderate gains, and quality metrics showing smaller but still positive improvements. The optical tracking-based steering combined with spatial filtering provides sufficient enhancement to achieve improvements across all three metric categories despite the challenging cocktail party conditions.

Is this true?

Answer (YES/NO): NO